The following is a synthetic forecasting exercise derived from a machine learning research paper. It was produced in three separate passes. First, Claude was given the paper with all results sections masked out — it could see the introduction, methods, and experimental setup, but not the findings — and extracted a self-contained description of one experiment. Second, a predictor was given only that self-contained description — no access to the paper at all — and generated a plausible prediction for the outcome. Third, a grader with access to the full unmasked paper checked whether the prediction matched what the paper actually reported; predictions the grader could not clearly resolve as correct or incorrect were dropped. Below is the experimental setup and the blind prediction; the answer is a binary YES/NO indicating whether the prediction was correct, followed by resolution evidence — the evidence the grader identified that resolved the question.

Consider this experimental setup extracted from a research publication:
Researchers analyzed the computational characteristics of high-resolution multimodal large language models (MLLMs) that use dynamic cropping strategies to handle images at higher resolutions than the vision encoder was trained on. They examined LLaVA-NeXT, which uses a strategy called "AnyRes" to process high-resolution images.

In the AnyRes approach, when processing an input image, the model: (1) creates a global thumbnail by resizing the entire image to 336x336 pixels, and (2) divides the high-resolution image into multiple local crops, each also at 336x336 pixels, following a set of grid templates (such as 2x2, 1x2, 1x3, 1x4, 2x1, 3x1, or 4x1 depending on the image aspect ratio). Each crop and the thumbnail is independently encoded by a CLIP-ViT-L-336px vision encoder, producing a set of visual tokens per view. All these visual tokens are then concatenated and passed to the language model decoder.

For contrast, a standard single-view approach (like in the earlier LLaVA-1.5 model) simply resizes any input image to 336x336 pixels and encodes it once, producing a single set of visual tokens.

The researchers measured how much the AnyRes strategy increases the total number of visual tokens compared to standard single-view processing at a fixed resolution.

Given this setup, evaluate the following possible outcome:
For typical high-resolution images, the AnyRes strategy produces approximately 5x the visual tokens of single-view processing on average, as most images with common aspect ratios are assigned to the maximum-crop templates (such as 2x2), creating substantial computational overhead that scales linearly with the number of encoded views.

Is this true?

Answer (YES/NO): NO